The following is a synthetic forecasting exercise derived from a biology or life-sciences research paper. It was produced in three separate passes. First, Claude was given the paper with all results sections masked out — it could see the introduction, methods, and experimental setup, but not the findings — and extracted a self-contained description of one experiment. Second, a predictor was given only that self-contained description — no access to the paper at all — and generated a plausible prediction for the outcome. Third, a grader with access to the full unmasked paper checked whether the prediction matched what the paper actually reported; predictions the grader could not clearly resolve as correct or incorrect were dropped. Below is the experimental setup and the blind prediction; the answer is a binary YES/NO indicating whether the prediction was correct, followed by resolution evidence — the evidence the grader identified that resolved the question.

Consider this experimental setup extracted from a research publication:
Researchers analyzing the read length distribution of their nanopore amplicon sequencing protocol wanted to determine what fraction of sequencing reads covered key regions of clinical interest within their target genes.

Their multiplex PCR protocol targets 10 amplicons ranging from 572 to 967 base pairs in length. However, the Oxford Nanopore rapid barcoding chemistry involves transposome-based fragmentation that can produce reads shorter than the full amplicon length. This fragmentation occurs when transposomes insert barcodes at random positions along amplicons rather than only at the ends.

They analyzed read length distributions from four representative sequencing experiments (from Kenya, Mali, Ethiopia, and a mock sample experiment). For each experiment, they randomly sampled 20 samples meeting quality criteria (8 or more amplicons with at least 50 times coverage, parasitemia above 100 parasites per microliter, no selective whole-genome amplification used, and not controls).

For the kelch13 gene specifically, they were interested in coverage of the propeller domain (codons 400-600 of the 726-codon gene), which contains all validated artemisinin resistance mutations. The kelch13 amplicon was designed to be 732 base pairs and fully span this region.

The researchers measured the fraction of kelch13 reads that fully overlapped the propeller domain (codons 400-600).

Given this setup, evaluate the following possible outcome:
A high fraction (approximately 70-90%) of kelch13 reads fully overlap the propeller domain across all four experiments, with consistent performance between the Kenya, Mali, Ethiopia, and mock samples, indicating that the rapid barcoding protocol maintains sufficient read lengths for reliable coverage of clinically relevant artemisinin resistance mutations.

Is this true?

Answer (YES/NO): NO